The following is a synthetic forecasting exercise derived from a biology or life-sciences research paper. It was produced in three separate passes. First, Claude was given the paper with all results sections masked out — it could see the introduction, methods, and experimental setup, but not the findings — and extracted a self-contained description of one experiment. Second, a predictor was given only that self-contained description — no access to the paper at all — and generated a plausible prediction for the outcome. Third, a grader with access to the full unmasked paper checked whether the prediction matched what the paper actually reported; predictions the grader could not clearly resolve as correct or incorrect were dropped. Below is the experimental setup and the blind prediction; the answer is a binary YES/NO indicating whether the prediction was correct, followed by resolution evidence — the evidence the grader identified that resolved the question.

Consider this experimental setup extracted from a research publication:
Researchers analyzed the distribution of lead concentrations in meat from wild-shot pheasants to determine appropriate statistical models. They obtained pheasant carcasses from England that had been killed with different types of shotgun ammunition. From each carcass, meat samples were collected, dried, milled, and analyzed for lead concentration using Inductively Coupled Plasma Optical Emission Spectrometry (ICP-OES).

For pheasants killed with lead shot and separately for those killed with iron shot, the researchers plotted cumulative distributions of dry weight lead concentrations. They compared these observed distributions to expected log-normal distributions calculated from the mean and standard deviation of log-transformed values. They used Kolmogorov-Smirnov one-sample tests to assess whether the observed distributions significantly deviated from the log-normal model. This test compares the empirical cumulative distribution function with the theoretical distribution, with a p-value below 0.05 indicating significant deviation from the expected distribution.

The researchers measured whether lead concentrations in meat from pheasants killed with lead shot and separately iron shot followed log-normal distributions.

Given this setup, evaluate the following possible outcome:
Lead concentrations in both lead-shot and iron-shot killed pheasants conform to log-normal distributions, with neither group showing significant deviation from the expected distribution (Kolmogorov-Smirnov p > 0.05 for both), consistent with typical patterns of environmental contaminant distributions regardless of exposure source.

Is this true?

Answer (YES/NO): YES